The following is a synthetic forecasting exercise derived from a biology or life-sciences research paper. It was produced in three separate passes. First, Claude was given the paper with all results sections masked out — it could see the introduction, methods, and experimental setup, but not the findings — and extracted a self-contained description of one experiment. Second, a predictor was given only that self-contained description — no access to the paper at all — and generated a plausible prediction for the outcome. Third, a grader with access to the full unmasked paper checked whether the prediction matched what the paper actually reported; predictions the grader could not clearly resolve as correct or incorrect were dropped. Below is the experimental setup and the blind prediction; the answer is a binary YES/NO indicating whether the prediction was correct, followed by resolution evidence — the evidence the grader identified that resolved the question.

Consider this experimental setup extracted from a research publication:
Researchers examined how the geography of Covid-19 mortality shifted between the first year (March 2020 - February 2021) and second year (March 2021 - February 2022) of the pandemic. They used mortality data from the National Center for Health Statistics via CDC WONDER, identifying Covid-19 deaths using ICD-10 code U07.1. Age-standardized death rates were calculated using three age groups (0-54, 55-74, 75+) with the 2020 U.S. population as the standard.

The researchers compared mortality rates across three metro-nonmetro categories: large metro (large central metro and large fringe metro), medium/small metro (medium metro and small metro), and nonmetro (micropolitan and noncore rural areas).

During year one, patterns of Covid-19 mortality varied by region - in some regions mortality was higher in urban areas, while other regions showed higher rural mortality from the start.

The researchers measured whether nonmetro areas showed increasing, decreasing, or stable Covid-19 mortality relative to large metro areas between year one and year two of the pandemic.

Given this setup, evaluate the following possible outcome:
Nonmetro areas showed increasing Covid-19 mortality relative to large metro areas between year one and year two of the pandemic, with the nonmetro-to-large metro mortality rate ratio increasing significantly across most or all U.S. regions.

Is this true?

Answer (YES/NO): YES